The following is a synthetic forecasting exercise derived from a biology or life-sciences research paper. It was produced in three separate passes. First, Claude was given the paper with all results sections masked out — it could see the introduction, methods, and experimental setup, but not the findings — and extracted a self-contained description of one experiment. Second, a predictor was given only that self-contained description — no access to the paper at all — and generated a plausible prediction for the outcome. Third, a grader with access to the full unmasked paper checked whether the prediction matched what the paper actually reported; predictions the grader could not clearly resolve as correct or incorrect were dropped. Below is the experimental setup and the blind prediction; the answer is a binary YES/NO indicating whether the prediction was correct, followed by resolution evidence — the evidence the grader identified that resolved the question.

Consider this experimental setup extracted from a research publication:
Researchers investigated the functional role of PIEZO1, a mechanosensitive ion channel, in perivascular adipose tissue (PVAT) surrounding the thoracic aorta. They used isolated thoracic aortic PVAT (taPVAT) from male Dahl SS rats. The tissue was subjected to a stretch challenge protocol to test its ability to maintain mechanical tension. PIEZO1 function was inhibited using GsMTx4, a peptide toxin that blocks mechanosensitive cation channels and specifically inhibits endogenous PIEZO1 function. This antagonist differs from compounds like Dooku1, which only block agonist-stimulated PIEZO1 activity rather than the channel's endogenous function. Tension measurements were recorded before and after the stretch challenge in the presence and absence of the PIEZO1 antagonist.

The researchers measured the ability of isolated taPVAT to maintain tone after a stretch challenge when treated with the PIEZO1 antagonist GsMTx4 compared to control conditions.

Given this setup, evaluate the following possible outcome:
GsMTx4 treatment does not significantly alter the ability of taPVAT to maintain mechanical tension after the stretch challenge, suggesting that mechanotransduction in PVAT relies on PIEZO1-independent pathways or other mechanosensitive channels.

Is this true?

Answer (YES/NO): NO